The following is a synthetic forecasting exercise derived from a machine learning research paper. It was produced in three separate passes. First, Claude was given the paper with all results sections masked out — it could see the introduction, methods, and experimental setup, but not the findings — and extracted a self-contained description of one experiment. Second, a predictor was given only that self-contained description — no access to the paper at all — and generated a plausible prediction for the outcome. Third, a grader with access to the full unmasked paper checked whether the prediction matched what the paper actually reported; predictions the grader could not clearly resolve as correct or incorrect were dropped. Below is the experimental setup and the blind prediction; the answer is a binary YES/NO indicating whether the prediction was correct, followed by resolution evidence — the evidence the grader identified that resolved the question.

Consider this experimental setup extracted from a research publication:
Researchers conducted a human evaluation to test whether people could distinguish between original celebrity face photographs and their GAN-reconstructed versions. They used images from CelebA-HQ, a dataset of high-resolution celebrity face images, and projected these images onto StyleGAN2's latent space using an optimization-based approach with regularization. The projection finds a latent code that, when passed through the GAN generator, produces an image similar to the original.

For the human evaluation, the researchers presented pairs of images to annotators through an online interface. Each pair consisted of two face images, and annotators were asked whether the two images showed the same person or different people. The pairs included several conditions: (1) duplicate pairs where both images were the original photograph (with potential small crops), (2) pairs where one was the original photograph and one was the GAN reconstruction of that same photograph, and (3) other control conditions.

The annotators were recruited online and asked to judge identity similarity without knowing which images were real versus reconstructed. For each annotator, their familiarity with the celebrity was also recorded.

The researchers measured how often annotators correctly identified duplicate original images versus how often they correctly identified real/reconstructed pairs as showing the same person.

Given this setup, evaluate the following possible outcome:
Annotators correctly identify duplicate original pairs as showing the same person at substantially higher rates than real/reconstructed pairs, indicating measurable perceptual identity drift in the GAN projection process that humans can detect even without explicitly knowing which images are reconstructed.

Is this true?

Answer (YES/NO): NO